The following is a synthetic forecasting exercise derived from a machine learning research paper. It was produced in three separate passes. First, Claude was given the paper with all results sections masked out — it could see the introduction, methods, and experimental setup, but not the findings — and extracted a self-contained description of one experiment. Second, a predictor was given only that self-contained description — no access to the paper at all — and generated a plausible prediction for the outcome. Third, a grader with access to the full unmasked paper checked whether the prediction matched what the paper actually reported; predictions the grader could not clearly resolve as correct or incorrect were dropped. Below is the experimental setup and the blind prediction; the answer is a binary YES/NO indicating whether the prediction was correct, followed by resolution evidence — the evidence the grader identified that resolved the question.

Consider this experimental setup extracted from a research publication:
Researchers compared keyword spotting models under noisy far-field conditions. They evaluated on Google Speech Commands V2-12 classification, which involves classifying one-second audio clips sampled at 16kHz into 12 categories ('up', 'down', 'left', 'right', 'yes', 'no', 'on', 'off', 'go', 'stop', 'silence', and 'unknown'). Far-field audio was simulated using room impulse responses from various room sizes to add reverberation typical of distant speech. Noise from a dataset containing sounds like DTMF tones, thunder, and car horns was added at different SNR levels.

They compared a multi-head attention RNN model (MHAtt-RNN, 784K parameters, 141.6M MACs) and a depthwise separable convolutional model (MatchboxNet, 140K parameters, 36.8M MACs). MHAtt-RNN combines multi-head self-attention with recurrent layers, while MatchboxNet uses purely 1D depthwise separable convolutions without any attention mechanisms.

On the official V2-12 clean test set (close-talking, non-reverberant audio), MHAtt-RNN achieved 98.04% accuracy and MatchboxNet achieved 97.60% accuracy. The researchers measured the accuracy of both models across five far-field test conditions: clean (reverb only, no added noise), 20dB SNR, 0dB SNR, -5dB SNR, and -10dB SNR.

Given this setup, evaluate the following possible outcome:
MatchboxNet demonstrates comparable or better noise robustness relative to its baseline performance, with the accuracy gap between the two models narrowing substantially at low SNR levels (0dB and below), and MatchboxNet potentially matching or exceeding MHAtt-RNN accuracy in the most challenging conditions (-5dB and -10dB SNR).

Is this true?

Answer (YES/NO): NO